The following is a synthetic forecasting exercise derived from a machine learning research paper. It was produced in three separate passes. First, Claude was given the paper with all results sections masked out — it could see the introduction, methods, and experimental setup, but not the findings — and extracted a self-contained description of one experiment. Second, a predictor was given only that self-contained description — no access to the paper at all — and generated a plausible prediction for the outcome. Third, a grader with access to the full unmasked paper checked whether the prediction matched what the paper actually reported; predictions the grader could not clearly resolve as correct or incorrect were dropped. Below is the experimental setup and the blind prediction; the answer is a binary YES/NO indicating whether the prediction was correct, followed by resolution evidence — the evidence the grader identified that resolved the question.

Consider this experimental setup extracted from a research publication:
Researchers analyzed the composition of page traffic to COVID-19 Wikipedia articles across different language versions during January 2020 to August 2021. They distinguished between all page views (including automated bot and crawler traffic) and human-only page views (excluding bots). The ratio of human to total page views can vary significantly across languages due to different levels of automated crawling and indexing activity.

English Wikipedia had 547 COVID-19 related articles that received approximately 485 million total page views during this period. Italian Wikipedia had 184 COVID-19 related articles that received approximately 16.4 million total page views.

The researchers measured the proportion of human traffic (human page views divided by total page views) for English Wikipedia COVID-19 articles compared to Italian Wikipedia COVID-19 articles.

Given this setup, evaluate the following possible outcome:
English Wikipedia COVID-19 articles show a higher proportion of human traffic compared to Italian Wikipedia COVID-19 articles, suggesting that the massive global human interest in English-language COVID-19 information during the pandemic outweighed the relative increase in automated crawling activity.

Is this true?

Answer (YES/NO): YES